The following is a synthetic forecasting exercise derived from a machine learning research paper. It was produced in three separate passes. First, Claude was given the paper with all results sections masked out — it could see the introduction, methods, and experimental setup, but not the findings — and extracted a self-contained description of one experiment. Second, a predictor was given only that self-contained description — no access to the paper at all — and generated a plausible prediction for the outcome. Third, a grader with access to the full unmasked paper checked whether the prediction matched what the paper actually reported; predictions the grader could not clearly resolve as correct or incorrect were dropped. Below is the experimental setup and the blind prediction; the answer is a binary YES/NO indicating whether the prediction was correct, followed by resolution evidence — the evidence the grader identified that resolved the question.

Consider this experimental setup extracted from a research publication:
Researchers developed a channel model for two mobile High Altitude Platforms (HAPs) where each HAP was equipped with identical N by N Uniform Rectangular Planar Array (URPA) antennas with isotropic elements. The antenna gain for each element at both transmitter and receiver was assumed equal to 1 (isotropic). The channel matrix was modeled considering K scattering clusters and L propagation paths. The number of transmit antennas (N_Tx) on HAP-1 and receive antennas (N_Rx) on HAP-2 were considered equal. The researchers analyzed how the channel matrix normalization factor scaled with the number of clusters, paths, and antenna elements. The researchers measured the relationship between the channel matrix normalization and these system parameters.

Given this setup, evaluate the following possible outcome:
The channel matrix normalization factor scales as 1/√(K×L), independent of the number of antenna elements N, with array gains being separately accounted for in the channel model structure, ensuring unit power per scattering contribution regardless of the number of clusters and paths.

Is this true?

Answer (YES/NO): NO